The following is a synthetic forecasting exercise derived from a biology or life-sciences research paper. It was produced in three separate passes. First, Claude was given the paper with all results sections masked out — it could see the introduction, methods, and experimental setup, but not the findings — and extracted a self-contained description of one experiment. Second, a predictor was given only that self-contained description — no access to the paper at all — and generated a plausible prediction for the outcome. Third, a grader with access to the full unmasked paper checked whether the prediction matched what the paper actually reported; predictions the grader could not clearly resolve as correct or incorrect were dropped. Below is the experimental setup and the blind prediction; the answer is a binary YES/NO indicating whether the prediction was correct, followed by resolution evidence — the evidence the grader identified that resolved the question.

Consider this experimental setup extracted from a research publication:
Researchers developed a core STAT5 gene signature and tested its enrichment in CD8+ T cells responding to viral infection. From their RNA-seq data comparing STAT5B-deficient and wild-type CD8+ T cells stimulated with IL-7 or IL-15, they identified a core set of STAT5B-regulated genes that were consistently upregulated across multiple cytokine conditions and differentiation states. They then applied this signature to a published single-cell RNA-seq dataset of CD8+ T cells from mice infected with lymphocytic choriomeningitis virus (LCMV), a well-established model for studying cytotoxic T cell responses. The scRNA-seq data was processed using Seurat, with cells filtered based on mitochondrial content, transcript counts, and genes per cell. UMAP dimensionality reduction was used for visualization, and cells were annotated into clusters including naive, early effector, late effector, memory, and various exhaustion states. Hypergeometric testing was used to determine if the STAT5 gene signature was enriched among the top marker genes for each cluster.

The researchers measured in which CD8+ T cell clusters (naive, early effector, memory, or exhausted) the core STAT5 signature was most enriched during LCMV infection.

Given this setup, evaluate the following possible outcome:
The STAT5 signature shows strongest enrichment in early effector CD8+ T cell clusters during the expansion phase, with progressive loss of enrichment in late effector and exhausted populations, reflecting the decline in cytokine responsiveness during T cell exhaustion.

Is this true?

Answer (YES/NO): YES